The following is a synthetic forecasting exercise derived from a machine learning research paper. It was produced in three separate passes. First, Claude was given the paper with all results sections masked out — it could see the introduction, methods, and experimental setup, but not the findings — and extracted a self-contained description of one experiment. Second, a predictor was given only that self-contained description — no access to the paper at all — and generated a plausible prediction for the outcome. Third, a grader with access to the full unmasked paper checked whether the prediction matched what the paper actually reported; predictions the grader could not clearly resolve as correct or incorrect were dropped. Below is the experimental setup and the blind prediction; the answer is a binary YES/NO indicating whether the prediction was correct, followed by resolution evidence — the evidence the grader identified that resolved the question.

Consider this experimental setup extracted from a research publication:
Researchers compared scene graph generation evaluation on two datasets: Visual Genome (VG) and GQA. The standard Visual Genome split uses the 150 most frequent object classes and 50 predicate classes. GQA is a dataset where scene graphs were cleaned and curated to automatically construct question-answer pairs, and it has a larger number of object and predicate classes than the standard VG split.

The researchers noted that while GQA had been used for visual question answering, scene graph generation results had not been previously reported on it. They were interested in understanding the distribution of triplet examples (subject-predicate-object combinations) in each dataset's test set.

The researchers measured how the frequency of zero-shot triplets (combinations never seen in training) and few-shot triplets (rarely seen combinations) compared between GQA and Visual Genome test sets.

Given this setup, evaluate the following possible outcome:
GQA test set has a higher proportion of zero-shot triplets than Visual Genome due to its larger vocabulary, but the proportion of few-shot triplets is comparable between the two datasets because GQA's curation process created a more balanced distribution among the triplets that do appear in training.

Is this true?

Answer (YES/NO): NO